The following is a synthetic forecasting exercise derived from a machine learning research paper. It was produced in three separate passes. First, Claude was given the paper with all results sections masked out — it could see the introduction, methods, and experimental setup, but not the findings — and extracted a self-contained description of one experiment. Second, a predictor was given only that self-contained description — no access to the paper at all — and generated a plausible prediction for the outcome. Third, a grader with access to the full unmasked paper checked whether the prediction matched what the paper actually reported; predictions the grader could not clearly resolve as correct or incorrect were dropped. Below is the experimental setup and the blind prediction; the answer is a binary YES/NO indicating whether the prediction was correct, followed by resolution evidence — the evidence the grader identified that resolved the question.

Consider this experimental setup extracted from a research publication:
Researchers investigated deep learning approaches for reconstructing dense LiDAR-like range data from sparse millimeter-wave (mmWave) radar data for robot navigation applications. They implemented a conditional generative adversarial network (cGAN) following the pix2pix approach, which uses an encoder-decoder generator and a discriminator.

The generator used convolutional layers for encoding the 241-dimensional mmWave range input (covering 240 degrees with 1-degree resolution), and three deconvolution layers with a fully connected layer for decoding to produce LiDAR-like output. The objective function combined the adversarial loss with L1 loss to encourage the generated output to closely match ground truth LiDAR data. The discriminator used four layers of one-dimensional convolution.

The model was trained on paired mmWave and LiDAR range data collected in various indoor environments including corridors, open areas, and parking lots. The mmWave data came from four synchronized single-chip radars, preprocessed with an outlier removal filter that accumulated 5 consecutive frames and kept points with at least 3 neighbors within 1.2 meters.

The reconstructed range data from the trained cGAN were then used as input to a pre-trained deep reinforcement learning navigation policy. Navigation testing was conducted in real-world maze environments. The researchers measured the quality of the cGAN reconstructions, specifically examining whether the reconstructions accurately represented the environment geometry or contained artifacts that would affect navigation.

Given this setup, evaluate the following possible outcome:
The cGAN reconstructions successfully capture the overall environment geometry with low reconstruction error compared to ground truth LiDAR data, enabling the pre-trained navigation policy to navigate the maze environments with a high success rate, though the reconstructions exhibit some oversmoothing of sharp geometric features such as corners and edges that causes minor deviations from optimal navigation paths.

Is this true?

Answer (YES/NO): NO